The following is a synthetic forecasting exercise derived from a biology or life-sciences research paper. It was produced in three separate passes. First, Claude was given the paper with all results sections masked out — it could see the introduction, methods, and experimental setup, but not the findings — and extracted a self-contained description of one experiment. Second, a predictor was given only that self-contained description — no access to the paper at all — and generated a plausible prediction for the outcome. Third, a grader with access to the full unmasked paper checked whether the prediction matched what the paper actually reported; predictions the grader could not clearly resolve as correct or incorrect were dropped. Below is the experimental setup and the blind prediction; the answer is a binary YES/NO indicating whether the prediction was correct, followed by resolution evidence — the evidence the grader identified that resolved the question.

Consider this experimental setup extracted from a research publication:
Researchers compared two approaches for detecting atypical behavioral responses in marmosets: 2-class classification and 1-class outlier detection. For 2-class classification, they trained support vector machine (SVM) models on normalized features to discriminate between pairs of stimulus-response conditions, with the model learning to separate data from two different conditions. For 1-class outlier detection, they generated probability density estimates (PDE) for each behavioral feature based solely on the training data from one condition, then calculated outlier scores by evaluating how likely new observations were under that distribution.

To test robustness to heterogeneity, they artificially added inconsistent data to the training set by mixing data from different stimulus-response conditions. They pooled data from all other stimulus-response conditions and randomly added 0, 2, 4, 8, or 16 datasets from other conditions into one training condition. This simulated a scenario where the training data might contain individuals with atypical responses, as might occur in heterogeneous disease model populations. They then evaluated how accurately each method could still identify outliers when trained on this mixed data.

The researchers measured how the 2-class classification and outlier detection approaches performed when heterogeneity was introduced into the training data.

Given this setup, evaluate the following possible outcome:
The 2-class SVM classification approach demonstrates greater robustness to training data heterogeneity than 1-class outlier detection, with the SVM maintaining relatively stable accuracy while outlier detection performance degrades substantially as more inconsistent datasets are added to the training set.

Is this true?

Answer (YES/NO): NO